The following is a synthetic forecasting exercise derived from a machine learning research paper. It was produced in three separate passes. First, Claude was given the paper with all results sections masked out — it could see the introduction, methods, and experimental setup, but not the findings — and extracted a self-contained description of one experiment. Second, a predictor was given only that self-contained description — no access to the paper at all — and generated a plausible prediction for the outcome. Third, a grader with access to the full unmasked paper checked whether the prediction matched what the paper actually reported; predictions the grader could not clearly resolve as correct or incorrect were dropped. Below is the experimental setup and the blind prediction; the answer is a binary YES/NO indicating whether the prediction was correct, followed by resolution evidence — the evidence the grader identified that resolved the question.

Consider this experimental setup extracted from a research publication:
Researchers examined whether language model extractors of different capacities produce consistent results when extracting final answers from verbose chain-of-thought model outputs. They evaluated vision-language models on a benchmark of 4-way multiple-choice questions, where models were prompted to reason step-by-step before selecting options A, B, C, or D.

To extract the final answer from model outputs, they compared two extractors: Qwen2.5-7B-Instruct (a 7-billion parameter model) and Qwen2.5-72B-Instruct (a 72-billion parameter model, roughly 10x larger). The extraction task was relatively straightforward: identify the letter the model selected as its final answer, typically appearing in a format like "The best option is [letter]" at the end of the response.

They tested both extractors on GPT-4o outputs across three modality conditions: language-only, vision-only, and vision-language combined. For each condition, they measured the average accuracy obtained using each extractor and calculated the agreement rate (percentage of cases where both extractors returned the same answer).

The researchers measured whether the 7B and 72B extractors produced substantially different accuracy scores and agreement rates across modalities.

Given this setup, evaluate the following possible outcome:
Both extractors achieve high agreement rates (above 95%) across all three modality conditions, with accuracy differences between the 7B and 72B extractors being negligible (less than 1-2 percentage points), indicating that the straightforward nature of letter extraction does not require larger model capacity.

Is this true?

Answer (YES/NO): YES